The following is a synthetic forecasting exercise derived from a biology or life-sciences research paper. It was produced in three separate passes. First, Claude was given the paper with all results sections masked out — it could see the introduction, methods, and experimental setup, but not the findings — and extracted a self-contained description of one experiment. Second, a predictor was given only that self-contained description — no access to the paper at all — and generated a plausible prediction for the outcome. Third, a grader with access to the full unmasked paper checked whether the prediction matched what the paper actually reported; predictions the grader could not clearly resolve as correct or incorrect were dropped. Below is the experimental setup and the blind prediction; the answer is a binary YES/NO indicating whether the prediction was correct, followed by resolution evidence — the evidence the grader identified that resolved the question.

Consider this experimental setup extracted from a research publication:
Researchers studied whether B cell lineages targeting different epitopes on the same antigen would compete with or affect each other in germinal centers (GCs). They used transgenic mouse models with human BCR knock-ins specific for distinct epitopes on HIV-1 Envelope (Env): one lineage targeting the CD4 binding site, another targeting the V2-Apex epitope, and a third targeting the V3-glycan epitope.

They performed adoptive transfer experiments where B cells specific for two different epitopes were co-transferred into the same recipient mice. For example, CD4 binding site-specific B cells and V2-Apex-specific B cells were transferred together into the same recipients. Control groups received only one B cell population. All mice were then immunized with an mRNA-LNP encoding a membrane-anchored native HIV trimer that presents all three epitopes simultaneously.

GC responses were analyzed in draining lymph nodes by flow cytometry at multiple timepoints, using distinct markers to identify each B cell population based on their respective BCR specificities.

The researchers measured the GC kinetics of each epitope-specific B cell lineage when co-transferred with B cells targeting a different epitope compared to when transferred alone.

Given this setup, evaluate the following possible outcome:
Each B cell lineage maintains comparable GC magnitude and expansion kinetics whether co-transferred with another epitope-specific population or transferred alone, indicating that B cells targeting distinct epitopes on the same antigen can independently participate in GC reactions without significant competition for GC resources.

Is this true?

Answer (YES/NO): YES